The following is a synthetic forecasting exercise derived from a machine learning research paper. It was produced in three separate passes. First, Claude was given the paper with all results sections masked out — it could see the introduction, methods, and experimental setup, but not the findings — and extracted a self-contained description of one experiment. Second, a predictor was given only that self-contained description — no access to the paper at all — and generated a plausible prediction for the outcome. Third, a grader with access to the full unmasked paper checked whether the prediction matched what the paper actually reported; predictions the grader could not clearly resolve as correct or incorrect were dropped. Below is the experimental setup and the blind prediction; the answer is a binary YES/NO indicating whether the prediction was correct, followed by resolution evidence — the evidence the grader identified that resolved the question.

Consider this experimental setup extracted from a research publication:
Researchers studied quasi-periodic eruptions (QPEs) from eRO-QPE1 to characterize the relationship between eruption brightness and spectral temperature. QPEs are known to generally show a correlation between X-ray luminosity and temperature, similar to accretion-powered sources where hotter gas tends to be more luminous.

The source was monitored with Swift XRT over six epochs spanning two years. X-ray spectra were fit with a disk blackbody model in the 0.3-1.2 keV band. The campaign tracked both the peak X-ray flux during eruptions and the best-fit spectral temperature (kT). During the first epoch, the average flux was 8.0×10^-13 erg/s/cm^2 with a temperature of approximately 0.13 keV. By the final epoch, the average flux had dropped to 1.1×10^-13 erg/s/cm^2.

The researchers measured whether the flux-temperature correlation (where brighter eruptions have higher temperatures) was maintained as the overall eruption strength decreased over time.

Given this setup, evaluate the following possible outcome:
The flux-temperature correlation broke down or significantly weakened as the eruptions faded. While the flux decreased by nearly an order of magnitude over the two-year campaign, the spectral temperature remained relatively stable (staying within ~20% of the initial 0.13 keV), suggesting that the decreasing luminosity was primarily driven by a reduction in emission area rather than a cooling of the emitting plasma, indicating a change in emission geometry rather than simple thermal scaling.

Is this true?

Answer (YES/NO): NO